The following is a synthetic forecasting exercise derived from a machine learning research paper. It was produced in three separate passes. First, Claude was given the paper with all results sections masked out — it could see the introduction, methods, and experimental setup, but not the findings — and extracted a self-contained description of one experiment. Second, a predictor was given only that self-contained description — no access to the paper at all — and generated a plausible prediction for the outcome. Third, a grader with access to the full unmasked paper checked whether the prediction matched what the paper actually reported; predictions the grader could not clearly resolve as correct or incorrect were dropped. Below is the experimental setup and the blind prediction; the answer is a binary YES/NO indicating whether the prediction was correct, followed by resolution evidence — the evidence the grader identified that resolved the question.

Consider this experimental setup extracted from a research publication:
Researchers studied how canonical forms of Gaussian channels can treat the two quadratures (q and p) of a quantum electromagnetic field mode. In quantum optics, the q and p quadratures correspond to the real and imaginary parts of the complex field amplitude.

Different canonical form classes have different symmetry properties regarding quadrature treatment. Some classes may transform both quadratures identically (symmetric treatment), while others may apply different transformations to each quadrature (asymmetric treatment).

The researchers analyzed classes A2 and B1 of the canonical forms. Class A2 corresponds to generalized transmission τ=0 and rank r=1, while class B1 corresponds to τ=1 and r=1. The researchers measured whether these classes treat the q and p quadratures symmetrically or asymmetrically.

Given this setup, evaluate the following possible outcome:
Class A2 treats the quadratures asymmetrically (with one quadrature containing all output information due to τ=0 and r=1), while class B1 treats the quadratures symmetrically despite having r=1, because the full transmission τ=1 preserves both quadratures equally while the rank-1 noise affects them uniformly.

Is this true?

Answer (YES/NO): NO